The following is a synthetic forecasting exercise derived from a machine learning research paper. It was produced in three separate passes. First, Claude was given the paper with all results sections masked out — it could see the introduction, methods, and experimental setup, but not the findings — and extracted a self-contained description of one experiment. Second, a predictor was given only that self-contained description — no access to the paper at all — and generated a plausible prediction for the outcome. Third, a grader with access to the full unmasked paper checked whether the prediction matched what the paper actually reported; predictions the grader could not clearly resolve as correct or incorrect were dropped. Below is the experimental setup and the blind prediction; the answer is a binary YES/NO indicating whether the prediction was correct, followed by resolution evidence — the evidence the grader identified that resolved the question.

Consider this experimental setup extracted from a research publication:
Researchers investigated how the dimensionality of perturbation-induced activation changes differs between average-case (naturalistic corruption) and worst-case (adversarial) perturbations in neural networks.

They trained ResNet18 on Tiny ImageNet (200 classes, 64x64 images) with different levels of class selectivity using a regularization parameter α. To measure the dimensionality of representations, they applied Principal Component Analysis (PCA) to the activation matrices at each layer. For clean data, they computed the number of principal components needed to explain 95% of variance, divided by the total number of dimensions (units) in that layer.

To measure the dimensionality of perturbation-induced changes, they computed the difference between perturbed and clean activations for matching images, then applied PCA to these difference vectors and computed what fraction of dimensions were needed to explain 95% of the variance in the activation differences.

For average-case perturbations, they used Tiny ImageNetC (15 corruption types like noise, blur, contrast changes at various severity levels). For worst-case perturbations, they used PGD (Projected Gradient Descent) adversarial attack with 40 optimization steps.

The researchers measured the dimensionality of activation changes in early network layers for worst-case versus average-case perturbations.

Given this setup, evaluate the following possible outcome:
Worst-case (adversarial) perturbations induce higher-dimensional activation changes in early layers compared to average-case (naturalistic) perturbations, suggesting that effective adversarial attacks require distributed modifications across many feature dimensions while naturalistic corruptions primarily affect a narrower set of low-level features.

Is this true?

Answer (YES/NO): YES